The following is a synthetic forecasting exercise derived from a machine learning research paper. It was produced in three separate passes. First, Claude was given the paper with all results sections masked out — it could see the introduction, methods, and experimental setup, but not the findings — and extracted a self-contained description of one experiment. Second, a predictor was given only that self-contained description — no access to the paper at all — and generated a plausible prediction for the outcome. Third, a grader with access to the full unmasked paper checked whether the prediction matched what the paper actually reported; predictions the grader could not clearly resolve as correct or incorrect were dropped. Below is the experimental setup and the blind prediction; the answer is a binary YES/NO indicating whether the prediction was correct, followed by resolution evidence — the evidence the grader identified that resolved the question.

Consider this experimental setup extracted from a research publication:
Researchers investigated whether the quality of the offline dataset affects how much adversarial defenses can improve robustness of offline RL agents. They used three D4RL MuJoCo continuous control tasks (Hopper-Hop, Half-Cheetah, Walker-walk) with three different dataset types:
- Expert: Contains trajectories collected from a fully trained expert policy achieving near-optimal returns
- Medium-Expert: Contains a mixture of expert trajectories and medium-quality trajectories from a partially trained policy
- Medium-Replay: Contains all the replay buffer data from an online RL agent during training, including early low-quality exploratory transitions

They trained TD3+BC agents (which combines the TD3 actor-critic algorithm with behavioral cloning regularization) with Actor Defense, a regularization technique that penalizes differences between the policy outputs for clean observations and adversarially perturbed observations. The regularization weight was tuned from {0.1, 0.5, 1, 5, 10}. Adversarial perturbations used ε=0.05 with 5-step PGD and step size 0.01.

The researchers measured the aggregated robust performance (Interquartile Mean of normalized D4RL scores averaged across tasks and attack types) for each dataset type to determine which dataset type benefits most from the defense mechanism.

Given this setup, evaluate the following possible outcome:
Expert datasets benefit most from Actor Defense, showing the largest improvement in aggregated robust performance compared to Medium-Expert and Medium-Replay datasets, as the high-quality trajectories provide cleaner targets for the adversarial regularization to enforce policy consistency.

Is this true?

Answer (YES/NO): NO